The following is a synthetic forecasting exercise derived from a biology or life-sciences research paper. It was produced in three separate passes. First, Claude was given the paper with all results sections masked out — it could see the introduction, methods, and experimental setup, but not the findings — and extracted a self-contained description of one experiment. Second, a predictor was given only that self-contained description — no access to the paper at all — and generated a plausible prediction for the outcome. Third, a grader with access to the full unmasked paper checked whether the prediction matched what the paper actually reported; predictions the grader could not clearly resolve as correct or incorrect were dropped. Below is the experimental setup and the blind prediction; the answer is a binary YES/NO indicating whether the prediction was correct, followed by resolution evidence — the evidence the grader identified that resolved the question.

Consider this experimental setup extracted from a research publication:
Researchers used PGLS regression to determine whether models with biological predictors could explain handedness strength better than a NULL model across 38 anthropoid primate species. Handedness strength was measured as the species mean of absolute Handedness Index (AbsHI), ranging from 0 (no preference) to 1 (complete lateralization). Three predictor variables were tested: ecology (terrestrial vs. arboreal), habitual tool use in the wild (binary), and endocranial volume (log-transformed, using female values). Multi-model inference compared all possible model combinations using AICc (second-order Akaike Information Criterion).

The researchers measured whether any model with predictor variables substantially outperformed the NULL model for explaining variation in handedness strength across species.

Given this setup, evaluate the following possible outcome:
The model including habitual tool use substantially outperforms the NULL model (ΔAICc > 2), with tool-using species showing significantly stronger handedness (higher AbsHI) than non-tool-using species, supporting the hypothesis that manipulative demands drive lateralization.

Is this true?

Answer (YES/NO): NO